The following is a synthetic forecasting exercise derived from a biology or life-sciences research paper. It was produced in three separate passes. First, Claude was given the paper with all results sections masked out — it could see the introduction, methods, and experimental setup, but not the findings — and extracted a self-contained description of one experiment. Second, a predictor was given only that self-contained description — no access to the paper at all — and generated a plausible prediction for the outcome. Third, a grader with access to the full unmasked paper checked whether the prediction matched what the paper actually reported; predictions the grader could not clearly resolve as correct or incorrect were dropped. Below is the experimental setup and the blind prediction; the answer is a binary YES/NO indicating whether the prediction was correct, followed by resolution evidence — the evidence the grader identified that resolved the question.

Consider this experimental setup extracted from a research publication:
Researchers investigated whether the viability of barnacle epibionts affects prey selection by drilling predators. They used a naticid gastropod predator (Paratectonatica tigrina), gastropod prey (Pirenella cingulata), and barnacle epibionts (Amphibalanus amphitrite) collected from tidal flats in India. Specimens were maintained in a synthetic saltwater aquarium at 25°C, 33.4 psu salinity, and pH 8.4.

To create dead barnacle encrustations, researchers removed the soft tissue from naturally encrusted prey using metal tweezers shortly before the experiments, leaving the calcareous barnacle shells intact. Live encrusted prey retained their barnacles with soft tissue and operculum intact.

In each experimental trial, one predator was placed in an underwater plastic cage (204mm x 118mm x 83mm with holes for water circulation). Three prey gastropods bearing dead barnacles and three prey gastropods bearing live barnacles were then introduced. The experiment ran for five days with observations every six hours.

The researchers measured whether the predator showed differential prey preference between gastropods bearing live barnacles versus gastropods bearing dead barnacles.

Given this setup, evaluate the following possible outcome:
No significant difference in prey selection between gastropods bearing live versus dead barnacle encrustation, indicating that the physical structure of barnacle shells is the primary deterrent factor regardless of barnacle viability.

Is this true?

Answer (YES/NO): NO